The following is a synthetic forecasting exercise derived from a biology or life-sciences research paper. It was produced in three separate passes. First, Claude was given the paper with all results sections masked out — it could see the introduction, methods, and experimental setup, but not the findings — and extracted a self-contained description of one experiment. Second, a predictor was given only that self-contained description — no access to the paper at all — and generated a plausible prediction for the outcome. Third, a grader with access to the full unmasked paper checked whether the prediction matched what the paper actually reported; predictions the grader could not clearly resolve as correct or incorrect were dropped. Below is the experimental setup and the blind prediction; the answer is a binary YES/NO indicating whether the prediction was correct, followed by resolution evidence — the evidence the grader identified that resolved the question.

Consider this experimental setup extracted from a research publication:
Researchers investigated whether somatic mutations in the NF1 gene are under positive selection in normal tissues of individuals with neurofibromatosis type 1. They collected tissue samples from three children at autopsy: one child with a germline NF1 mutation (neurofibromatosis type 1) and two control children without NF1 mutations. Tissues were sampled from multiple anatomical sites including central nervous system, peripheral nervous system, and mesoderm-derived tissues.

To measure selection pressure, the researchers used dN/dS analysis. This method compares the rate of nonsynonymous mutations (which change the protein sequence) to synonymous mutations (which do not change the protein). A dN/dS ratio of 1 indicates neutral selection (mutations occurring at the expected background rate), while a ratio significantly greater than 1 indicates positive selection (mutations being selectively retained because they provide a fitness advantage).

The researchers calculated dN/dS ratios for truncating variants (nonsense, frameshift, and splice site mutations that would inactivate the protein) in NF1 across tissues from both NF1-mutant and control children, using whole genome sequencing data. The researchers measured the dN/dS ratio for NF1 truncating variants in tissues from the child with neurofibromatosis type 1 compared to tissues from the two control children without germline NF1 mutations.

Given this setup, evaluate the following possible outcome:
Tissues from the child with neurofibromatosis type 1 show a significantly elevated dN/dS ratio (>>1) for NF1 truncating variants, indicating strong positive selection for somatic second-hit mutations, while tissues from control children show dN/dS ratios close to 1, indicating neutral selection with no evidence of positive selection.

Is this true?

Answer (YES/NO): YES